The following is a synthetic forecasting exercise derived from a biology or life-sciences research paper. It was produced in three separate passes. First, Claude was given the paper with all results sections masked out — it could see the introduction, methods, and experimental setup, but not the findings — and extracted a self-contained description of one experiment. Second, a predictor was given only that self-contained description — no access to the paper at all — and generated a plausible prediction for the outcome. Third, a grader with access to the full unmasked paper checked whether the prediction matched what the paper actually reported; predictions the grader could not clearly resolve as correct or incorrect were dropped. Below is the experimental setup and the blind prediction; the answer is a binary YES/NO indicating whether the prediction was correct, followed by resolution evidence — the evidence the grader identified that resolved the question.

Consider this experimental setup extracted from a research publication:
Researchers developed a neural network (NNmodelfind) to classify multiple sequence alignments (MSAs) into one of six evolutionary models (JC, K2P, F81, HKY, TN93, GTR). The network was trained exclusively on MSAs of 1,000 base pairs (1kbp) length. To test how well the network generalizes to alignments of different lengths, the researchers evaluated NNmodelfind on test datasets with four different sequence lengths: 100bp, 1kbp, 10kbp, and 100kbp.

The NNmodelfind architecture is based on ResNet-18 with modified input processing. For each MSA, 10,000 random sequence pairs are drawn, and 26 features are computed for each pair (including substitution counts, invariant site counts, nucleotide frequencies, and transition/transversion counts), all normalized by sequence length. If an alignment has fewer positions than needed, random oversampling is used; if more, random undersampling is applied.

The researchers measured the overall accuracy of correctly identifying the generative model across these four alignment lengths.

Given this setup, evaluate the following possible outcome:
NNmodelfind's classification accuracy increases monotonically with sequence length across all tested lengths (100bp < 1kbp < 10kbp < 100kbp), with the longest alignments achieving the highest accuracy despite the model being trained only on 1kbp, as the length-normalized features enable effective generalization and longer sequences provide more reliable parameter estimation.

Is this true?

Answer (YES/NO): NO